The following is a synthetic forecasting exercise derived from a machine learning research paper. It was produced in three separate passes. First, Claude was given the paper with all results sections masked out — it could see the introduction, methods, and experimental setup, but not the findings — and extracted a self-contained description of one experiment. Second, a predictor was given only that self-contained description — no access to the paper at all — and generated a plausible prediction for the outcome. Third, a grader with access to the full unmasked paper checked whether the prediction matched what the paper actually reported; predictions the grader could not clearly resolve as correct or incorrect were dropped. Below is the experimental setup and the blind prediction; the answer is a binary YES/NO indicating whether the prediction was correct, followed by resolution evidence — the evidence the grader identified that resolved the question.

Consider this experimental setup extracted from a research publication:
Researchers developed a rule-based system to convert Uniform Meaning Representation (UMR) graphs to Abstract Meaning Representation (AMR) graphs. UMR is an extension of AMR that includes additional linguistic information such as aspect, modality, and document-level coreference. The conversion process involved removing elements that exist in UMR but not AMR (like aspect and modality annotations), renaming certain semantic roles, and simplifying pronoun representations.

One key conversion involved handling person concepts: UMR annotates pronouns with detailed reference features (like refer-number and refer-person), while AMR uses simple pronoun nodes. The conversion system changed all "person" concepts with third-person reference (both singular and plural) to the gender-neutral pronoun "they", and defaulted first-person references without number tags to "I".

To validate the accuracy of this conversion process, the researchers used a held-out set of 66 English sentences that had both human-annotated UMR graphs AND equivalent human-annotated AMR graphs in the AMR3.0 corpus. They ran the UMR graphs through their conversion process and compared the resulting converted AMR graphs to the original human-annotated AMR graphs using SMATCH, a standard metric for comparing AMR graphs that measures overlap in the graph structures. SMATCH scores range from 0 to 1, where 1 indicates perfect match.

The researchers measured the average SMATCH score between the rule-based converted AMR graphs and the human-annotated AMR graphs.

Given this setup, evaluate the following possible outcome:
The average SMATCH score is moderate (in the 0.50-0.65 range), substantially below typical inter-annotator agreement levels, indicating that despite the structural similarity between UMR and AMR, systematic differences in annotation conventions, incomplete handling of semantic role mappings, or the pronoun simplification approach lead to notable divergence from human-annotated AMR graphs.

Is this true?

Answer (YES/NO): YES